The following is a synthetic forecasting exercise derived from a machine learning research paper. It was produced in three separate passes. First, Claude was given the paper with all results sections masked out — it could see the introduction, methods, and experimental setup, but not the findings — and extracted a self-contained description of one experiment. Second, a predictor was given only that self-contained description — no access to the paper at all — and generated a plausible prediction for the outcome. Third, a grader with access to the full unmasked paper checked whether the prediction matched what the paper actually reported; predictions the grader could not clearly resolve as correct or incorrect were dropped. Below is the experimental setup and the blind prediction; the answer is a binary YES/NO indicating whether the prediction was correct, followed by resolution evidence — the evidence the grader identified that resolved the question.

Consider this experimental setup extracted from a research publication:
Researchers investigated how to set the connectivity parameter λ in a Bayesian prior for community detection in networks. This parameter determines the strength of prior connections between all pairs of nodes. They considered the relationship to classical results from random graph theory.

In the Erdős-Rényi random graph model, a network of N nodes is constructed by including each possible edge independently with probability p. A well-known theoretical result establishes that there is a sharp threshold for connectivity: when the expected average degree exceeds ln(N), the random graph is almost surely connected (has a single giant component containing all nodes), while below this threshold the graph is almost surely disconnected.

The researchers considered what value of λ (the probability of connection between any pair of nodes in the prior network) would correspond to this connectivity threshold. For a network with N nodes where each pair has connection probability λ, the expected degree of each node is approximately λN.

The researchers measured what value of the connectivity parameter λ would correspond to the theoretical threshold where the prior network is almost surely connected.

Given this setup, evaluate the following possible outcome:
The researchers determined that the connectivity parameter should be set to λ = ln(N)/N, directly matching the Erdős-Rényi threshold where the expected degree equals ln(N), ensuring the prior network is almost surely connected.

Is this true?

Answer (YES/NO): YES